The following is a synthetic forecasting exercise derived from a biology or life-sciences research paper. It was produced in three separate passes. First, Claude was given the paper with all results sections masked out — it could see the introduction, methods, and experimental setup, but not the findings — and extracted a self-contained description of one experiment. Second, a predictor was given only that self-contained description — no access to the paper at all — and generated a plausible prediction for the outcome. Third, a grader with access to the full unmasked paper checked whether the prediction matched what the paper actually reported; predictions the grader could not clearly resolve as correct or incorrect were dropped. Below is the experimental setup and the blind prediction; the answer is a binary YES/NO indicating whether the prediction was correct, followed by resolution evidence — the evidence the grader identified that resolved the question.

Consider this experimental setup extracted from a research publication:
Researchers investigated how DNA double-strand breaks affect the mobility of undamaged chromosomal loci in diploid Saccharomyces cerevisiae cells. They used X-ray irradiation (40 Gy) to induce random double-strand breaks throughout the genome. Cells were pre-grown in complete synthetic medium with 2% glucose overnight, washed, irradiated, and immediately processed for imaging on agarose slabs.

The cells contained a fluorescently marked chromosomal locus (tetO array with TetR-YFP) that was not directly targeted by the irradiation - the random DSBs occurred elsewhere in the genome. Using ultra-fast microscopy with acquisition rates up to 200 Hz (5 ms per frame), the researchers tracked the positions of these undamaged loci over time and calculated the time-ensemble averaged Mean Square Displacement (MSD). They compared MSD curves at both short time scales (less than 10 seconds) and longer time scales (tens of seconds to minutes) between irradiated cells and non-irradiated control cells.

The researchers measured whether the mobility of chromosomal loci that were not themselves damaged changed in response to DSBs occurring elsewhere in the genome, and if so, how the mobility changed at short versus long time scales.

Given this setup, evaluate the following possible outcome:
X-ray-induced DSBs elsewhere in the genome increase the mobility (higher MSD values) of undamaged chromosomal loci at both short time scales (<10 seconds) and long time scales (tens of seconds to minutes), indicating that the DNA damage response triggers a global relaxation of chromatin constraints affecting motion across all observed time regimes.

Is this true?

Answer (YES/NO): NO